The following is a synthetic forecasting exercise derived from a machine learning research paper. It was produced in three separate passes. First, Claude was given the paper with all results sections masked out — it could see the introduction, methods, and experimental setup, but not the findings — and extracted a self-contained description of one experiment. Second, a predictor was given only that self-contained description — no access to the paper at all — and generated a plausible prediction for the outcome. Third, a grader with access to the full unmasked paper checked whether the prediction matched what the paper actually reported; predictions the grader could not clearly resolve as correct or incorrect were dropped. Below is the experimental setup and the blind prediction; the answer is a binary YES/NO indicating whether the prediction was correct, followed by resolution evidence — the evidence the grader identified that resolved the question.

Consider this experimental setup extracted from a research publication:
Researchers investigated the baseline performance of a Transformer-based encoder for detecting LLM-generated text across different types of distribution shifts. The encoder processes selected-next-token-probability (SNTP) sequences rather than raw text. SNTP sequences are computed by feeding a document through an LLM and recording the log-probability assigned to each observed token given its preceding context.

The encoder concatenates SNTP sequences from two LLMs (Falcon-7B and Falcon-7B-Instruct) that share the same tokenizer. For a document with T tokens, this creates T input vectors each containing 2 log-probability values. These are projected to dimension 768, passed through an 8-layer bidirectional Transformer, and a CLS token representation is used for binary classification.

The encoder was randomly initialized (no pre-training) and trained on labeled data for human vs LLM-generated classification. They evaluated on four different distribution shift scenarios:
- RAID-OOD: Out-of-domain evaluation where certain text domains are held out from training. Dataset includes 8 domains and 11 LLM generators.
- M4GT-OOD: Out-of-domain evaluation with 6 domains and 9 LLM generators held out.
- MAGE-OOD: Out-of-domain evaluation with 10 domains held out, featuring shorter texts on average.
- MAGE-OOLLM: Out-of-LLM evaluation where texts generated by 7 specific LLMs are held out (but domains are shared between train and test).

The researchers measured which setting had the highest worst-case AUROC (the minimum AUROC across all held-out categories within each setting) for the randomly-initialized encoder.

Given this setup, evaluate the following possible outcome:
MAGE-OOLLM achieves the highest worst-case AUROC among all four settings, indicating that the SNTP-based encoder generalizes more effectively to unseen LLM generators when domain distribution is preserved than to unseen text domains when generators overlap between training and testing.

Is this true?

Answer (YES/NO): YES